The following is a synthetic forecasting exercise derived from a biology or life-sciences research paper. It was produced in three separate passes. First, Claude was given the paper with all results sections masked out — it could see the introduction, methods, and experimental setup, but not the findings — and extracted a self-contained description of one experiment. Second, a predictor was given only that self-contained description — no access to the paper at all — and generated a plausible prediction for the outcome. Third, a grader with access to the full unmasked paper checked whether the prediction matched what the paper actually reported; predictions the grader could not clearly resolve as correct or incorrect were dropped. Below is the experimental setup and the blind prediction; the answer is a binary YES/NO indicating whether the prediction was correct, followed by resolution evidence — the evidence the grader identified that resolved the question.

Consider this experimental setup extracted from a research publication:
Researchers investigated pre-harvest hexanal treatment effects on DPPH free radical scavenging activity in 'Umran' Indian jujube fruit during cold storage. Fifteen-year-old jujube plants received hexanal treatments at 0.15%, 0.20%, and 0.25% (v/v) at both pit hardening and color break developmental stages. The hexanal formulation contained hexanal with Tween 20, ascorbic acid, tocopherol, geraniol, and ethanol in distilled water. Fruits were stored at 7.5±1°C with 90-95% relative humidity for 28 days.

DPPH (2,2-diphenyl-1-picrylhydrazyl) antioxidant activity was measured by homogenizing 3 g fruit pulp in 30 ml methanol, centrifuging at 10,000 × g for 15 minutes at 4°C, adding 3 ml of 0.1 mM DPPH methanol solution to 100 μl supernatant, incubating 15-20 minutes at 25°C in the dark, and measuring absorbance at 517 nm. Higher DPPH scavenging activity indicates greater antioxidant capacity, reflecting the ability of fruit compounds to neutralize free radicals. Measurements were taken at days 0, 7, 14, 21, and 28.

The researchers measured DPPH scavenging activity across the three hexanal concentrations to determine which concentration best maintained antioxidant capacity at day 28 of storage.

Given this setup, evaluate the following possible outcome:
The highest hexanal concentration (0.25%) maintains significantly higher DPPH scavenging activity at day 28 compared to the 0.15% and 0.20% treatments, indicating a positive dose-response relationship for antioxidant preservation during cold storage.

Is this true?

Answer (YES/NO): NO